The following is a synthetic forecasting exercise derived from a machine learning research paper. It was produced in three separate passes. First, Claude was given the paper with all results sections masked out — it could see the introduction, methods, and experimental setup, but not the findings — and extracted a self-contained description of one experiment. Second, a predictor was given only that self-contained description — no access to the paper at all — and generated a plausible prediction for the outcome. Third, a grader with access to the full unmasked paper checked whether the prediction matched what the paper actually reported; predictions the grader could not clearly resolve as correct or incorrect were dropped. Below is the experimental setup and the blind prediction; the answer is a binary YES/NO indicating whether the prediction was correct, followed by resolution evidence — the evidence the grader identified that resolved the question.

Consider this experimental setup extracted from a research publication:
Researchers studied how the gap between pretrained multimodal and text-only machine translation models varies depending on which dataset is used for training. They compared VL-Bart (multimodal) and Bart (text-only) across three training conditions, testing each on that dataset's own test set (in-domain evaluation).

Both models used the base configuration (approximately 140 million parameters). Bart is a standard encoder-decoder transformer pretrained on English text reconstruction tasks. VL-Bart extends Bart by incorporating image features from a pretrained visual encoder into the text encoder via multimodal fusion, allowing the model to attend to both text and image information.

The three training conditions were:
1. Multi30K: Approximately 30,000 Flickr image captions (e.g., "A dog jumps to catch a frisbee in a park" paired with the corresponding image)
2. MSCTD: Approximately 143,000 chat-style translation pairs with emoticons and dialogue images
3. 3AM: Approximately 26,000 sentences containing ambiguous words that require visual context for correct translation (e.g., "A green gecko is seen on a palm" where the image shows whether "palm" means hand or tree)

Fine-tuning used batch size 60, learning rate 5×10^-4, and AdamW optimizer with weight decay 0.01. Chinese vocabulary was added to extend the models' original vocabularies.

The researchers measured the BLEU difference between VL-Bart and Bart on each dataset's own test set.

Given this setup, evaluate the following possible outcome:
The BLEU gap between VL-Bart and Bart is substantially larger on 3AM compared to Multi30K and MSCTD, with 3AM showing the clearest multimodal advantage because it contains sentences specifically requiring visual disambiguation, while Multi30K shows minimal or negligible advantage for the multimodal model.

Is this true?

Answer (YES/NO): YES